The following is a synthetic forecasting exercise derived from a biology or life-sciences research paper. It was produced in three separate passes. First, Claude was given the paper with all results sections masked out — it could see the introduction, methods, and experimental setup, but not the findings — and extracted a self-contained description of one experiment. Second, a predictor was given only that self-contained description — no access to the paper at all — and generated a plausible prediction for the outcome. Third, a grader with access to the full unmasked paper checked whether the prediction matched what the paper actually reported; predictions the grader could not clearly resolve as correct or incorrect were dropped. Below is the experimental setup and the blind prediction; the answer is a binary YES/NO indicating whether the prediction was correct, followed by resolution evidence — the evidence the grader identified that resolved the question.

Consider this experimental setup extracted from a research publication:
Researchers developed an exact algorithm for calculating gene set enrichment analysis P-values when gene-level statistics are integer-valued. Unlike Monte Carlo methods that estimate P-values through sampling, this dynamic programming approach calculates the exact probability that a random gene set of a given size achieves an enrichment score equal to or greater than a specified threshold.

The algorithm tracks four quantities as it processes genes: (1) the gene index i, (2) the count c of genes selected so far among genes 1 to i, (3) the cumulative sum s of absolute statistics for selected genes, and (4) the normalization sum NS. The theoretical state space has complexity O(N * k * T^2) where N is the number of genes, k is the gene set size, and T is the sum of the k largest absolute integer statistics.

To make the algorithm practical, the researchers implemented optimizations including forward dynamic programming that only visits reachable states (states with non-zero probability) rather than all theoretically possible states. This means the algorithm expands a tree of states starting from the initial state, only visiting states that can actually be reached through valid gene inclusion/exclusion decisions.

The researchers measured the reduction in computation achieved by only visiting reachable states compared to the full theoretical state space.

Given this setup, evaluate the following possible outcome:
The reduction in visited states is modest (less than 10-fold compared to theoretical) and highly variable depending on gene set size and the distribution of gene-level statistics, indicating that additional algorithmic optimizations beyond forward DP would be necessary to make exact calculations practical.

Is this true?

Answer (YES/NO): NO